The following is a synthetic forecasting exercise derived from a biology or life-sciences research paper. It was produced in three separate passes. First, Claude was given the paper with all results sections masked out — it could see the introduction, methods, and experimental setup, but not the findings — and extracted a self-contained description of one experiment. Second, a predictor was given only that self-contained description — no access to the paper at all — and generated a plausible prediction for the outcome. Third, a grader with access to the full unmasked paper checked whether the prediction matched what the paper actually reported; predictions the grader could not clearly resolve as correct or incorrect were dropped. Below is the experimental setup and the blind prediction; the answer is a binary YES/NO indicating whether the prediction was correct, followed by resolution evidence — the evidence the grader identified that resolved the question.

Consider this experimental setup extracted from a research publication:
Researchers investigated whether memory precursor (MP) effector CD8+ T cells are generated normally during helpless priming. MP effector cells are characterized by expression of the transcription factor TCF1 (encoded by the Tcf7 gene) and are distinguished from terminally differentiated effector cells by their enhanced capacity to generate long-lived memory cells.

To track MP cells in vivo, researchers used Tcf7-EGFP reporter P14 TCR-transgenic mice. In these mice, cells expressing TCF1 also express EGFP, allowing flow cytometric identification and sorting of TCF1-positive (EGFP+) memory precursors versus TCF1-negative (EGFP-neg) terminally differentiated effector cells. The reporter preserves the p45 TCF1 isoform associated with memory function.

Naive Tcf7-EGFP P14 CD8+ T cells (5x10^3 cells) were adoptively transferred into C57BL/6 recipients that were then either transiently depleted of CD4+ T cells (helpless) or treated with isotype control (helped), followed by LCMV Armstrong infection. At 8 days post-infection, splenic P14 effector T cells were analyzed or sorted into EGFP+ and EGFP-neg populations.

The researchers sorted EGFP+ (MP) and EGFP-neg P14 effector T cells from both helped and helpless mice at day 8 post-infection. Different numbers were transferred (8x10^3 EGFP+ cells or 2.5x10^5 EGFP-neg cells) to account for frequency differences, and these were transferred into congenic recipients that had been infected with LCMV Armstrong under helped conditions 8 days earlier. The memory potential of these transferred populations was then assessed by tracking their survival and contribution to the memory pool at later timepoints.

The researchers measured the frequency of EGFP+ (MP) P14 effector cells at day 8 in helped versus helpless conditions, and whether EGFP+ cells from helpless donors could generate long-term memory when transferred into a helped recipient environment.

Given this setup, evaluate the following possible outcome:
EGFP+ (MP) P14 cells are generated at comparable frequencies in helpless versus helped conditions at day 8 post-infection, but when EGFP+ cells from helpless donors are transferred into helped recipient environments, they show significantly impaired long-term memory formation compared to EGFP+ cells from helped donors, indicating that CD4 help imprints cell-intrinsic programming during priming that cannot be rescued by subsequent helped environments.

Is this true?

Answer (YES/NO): NO